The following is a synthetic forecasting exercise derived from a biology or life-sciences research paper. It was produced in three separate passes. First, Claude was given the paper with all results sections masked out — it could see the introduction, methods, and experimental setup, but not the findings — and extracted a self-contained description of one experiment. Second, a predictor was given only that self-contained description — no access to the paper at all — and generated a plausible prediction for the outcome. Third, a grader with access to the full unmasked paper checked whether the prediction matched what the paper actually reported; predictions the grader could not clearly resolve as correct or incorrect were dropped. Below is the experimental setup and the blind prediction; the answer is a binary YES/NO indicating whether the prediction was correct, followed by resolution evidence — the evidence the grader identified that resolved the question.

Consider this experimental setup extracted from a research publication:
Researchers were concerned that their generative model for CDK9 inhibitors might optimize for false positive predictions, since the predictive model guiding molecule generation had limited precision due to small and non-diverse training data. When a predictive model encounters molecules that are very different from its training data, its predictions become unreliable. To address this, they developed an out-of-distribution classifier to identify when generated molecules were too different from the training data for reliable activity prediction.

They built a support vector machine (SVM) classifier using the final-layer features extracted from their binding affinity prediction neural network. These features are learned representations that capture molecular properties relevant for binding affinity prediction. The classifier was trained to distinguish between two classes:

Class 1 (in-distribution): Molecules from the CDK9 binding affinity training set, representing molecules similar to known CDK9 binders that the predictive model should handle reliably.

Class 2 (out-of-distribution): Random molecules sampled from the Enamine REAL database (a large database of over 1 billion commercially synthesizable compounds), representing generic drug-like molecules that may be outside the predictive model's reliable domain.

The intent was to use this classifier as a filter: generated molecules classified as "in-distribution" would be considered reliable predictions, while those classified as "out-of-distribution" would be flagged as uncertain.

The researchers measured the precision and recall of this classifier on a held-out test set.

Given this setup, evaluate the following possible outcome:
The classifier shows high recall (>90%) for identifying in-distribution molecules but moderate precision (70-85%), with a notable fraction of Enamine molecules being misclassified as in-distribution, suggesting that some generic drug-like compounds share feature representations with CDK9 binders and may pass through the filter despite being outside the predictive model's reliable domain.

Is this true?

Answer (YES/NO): NO